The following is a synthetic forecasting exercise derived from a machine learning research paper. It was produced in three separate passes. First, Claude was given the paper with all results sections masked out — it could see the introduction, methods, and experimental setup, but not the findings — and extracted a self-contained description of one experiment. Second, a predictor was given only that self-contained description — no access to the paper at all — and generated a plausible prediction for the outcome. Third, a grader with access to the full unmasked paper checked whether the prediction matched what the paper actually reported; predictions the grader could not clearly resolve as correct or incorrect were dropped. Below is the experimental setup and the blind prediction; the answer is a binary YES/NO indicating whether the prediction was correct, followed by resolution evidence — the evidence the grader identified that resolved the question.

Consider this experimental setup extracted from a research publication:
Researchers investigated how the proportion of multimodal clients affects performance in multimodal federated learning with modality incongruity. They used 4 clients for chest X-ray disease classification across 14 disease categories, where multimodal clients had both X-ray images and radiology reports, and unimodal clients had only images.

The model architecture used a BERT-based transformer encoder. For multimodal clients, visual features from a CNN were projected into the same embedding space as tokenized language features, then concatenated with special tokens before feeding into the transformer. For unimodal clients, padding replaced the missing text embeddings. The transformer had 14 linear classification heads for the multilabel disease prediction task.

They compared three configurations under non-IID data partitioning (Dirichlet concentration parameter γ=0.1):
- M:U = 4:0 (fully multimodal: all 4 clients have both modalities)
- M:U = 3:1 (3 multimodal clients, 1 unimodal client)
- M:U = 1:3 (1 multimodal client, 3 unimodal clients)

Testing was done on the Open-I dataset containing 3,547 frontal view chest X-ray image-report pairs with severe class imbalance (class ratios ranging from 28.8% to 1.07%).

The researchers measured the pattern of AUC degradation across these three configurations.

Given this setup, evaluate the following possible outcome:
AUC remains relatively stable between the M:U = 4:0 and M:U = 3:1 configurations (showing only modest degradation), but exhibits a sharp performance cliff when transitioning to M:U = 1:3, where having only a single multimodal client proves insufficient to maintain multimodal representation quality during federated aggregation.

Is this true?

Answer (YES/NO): NO